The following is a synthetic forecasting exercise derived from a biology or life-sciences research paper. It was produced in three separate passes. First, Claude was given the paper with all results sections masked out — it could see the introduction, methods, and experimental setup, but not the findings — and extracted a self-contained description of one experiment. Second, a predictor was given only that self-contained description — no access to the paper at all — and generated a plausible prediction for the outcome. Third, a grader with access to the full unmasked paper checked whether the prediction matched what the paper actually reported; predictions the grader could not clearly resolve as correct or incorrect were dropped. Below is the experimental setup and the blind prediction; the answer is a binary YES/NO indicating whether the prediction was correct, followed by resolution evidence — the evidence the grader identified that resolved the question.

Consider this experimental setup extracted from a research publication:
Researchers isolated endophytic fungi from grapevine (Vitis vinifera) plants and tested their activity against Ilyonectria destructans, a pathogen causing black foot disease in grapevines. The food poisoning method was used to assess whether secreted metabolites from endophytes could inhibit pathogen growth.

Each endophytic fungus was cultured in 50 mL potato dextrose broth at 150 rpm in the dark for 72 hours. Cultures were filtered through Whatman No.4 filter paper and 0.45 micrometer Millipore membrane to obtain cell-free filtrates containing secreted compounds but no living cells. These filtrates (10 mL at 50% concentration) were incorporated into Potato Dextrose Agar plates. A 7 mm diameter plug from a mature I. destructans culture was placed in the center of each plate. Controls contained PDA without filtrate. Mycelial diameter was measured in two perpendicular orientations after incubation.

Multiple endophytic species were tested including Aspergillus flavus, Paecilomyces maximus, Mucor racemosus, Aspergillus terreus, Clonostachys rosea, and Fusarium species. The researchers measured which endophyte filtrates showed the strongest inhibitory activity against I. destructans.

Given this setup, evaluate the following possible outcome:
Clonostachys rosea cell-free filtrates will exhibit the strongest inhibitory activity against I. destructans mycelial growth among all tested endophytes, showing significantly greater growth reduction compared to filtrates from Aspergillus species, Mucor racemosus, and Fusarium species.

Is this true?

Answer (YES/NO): NO